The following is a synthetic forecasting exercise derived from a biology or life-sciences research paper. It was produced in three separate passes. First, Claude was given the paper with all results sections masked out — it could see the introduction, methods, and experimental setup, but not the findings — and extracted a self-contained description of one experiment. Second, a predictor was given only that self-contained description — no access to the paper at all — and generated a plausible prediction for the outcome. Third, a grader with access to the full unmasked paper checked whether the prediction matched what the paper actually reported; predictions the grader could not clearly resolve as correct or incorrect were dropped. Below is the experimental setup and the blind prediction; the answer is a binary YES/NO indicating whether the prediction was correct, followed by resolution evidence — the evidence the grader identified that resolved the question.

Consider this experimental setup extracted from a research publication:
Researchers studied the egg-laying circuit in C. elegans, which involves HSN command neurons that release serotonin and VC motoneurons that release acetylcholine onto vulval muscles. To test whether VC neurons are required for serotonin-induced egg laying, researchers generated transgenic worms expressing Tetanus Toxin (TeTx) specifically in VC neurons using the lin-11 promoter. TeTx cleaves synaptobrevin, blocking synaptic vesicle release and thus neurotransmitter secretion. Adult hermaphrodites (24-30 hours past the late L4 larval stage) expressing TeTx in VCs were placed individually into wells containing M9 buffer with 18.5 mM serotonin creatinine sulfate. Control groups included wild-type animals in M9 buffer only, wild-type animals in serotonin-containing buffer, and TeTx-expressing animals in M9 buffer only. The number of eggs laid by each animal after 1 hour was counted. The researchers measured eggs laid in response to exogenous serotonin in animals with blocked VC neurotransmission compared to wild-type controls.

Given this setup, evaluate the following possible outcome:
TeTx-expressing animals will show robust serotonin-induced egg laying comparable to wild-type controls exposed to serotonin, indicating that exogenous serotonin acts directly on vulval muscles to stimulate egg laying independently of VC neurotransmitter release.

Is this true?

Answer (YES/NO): NO